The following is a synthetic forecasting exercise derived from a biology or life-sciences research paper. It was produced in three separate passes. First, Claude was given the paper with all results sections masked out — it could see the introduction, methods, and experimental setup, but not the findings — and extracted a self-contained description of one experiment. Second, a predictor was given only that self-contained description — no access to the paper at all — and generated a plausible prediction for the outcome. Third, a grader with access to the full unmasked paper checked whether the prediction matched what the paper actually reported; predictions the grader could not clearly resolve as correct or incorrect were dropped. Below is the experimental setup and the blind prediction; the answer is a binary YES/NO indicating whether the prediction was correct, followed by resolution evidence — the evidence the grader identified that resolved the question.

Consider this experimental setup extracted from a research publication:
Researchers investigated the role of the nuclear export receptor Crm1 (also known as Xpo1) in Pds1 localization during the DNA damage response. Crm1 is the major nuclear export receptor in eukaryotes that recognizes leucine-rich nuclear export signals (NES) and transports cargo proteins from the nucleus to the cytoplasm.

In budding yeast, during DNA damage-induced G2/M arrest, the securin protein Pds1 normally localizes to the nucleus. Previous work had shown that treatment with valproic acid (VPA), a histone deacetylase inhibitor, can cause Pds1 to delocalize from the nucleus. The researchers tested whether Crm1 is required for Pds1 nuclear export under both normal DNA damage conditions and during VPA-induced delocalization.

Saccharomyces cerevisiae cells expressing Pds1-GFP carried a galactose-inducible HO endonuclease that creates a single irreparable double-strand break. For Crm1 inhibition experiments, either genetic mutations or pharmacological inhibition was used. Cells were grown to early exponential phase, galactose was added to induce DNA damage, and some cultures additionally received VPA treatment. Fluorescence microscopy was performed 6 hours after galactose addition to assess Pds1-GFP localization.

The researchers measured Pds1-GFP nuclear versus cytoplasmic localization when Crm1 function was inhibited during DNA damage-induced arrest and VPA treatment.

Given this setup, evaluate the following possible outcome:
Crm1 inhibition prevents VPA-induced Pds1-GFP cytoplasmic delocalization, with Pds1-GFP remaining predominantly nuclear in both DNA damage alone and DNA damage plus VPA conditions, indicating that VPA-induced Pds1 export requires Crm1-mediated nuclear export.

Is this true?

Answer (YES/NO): NO